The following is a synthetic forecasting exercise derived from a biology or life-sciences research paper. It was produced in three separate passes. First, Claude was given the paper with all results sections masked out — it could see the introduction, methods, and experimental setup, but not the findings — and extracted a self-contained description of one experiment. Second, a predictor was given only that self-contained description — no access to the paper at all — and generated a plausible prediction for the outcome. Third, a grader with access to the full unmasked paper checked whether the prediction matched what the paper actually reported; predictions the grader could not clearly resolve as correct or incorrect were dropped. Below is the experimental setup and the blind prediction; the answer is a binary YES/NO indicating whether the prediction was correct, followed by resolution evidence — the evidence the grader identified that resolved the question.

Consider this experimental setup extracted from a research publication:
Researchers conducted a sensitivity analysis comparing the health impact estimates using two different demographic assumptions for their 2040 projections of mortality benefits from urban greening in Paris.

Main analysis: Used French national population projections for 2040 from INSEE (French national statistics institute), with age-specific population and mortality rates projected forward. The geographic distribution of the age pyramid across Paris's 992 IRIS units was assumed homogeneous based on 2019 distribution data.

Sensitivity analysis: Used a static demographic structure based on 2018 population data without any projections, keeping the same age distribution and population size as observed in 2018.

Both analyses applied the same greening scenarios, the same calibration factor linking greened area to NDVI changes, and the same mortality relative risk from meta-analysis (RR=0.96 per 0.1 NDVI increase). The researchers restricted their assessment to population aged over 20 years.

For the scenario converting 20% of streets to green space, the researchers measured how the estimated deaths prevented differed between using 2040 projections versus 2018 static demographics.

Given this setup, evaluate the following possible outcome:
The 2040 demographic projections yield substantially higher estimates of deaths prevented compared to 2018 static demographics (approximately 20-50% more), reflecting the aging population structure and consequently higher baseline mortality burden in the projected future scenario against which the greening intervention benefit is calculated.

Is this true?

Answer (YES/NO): NO